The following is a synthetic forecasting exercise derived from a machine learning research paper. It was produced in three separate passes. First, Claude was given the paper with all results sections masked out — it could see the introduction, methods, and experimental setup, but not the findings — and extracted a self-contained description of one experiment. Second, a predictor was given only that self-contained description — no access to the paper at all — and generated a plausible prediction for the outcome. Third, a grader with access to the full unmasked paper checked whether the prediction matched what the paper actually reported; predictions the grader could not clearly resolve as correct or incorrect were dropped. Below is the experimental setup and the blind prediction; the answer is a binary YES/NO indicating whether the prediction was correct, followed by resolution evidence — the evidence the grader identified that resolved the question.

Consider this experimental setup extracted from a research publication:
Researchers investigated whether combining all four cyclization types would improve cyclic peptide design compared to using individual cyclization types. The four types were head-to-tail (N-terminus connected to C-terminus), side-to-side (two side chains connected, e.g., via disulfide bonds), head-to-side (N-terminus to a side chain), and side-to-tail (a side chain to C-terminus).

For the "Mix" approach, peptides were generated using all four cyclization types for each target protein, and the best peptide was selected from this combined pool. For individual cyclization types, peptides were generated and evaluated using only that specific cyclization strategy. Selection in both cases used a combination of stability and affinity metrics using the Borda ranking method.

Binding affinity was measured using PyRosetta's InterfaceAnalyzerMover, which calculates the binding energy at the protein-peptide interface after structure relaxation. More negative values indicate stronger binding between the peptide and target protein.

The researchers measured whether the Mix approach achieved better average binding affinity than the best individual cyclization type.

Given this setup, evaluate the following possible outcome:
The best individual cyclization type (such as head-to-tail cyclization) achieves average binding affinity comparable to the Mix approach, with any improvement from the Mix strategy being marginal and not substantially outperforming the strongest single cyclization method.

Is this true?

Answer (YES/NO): NO